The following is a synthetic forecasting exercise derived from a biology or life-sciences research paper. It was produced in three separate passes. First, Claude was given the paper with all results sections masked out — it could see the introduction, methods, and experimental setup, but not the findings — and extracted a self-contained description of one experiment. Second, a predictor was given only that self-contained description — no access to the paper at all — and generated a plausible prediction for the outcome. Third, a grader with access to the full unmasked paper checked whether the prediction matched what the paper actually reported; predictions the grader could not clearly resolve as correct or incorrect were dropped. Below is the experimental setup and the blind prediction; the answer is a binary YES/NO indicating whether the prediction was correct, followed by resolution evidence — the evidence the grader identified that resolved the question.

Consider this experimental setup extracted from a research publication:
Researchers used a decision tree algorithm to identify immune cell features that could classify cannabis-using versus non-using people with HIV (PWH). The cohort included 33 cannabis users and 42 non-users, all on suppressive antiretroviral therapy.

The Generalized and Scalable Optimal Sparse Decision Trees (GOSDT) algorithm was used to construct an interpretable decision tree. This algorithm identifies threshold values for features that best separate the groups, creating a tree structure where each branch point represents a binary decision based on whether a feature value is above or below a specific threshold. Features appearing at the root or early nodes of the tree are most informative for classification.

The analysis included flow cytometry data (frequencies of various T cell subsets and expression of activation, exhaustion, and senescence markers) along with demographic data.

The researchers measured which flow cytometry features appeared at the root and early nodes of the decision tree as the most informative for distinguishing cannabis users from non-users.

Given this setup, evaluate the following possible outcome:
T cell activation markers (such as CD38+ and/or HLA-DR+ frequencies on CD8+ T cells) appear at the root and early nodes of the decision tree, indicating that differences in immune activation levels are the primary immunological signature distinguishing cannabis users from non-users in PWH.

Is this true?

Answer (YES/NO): NO